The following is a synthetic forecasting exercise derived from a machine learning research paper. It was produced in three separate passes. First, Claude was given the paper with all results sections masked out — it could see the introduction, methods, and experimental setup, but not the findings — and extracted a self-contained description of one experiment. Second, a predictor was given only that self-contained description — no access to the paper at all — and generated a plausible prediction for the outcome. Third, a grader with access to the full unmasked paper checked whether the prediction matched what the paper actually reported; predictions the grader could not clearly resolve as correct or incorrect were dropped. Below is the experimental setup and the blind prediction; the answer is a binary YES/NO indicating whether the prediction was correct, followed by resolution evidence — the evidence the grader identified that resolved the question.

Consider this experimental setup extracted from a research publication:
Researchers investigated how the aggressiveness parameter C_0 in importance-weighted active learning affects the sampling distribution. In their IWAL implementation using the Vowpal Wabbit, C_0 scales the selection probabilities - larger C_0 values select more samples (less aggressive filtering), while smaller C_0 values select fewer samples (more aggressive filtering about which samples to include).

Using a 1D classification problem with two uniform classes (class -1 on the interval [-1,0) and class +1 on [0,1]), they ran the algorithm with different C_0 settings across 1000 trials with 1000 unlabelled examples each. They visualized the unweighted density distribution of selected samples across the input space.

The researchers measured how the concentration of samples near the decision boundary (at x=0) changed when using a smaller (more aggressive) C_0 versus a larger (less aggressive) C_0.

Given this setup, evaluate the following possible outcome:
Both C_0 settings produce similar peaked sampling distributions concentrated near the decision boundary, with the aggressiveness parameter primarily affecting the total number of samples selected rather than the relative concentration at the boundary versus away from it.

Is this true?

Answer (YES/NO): NO